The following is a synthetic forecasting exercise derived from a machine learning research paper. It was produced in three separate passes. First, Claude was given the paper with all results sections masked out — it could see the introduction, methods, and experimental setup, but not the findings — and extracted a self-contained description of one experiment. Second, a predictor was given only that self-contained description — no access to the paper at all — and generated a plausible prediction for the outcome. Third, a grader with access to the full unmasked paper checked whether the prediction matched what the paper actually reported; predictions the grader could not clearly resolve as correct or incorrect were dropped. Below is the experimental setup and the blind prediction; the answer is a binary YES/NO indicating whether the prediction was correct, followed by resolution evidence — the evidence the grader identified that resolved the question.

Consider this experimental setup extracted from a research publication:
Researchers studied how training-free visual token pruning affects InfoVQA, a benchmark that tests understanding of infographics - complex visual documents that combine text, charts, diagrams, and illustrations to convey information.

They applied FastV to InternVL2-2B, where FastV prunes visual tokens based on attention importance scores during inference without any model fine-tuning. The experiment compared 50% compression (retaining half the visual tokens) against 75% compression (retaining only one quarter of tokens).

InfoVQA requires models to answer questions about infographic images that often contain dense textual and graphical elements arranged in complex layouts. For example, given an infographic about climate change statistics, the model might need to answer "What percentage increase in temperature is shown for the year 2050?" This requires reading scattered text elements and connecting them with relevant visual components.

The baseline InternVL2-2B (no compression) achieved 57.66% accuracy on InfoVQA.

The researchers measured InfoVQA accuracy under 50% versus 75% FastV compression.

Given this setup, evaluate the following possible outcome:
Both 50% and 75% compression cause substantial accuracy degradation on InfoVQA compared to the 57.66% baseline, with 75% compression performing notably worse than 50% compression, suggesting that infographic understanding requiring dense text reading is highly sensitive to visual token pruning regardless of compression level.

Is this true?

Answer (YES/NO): YES